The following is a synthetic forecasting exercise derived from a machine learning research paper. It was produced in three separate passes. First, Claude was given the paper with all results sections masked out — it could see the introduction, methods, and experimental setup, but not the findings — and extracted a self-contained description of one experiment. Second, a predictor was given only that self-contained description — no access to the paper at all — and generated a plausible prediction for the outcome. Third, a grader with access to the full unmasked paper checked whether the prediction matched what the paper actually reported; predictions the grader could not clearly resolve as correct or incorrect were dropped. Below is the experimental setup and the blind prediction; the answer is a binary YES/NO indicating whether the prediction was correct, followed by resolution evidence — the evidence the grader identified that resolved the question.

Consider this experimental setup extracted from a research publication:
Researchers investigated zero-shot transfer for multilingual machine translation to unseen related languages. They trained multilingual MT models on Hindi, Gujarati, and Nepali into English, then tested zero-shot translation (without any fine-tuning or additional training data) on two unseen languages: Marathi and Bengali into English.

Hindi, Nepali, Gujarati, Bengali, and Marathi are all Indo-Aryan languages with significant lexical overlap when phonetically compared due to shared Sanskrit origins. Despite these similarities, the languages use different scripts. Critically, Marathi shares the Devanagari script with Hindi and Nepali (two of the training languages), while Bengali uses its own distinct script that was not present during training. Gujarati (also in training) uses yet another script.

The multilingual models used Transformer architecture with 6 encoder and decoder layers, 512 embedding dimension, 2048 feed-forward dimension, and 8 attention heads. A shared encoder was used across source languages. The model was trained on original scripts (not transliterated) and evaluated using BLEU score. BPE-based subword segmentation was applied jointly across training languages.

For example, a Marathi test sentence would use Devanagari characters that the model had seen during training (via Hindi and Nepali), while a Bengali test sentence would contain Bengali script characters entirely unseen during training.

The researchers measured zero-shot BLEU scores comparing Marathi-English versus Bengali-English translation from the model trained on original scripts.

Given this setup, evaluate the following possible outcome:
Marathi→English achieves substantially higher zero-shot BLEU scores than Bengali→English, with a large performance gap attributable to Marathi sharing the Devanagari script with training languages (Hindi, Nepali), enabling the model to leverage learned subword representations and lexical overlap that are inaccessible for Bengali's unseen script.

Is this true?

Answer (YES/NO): NO